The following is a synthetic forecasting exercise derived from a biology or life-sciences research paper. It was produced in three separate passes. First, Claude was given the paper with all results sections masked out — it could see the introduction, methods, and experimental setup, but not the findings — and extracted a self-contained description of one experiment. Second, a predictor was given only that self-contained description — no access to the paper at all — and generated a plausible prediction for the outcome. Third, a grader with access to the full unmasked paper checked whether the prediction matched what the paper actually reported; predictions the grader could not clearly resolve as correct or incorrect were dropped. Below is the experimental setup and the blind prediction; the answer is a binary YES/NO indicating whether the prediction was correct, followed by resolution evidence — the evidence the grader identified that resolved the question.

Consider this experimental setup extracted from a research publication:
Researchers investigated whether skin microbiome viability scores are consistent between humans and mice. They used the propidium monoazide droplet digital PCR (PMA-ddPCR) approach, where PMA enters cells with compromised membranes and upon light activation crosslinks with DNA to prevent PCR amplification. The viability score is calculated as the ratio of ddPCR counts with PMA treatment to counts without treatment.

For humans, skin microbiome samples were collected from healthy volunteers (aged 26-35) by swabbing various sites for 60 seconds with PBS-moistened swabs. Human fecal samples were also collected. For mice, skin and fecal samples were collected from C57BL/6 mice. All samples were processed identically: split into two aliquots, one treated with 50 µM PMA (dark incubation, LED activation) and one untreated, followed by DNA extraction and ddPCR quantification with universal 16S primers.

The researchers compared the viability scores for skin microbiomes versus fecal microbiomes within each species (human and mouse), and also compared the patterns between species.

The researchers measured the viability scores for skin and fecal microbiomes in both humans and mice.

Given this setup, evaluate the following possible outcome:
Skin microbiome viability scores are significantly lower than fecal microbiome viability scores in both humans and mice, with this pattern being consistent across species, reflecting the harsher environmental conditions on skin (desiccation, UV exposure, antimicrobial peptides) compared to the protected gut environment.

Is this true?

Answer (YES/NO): YES